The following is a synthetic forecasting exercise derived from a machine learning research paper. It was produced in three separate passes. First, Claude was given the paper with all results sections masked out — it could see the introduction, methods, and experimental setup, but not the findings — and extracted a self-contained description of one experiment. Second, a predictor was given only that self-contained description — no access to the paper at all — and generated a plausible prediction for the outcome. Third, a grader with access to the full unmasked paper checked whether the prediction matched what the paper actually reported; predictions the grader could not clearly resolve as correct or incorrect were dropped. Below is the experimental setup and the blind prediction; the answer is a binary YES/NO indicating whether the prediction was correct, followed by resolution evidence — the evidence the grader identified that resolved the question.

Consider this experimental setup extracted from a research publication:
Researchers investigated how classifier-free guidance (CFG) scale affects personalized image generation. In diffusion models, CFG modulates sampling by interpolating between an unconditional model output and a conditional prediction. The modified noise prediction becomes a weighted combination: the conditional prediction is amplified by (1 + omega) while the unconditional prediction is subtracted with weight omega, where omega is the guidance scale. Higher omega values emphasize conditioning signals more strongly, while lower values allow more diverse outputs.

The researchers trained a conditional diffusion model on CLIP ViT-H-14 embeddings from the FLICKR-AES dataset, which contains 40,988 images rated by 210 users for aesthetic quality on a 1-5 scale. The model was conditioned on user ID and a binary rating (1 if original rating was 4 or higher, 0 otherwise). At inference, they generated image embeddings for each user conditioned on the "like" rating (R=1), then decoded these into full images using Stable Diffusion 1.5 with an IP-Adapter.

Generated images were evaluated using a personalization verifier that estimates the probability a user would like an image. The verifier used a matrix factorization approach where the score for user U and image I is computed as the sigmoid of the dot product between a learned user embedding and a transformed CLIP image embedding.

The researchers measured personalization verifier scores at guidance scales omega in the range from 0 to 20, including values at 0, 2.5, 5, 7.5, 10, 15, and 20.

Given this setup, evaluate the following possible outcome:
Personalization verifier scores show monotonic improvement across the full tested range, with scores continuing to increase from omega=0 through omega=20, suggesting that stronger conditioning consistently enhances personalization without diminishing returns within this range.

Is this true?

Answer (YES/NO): NO